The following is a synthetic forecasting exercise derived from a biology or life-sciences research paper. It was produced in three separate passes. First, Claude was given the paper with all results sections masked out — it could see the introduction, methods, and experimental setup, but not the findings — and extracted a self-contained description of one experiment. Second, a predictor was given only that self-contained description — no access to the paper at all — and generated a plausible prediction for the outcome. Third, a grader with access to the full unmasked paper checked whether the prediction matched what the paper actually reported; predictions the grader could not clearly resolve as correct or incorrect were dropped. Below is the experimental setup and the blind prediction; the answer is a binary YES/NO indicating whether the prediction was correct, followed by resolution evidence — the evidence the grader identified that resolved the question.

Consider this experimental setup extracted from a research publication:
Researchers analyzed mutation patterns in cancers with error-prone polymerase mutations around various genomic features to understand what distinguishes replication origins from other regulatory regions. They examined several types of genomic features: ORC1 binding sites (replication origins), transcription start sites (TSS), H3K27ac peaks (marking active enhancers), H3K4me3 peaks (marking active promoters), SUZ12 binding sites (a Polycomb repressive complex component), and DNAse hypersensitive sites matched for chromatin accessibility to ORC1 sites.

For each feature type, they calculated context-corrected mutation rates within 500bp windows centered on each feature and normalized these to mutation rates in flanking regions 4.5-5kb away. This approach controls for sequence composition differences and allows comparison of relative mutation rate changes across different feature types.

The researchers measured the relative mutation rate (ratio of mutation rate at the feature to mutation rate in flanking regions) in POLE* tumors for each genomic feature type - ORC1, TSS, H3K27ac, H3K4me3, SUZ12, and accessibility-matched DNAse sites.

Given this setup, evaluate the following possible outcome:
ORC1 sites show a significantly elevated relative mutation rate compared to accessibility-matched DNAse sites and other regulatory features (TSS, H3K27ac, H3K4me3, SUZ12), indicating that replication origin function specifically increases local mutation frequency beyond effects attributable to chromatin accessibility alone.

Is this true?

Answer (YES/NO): NO